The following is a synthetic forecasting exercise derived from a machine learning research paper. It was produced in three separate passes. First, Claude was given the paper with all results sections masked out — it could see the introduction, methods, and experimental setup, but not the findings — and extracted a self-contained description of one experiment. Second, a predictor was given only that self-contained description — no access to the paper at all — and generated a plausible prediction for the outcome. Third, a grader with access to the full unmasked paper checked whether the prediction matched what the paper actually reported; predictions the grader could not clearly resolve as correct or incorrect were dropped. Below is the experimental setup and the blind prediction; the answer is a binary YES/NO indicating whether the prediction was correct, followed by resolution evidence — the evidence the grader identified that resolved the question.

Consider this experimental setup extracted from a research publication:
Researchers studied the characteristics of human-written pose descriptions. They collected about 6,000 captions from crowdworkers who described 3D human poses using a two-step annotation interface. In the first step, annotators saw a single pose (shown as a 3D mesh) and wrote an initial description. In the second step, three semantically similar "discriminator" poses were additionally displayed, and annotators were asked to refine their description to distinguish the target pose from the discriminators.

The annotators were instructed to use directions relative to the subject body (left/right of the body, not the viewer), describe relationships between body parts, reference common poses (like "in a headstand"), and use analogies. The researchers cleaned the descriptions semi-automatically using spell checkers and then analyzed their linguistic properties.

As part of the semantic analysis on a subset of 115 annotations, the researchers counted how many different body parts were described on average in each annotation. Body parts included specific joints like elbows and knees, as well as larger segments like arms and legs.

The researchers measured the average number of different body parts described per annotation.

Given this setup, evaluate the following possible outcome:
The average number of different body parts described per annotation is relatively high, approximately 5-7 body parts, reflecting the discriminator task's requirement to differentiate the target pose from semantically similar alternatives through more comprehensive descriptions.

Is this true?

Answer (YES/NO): YES